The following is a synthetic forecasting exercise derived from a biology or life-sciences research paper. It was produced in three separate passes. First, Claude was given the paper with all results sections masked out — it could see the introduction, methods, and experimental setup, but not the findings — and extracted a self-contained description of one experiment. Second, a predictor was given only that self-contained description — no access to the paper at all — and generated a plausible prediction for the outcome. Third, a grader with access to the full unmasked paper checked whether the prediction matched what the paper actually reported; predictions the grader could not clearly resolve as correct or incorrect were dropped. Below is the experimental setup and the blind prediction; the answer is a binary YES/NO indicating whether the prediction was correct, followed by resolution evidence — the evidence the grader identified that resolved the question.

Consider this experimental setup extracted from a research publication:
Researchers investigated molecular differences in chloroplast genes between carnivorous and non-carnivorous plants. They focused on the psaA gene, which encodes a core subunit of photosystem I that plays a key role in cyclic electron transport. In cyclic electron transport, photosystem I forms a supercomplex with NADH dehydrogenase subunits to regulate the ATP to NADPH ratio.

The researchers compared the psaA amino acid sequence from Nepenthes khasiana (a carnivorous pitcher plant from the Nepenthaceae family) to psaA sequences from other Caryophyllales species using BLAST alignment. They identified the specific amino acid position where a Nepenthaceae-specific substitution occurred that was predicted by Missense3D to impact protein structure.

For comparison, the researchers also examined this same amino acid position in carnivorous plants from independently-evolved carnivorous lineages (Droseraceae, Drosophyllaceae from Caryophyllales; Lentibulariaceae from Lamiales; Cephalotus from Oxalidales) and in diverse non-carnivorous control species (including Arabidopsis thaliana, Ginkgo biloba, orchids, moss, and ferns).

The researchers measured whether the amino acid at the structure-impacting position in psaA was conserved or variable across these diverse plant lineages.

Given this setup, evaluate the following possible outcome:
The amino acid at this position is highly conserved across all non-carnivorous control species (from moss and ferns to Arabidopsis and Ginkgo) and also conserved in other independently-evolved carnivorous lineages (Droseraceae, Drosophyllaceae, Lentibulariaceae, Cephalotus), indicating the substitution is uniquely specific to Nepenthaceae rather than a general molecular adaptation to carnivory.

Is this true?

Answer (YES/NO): YES